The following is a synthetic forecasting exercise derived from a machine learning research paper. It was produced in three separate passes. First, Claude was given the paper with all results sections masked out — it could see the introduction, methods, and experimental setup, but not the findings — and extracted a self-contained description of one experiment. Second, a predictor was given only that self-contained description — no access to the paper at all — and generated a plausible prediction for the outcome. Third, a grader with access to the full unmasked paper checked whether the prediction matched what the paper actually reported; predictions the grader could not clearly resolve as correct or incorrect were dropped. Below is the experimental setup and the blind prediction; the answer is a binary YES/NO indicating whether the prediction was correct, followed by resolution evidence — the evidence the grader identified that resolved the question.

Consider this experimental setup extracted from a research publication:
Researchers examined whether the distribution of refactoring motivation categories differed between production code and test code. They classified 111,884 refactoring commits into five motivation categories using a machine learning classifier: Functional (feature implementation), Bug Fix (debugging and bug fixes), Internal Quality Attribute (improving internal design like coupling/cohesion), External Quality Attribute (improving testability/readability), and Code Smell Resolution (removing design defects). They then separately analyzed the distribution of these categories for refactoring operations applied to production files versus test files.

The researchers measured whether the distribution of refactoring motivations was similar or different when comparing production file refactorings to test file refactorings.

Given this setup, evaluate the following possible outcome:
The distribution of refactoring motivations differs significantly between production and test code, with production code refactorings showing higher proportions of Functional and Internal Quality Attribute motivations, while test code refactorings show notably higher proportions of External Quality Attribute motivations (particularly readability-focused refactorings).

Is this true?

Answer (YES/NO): NO